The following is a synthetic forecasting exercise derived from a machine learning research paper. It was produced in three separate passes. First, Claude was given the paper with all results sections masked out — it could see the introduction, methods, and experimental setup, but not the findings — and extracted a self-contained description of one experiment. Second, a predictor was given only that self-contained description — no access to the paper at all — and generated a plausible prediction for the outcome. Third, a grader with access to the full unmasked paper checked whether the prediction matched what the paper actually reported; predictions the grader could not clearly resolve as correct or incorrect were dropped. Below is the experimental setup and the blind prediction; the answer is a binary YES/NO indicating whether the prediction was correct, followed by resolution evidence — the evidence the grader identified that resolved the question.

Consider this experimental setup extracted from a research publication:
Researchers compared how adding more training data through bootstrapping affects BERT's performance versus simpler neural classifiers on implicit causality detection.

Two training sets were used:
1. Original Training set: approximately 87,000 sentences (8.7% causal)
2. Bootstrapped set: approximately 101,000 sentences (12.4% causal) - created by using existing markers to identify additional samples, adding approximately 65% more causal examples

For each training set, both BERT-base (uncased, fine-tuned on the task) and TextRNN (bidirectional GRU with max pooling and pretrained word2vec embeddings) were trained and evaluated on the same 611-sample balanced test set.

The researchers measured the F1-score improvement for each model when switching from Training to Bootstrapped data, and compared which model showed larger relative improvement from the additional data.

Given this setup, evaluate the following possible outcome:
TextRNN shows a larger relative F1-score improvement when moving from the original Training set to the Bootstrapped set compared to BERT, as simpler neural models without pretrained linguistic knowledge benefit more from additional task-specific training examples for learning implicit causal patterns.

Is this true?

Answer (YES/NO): YES